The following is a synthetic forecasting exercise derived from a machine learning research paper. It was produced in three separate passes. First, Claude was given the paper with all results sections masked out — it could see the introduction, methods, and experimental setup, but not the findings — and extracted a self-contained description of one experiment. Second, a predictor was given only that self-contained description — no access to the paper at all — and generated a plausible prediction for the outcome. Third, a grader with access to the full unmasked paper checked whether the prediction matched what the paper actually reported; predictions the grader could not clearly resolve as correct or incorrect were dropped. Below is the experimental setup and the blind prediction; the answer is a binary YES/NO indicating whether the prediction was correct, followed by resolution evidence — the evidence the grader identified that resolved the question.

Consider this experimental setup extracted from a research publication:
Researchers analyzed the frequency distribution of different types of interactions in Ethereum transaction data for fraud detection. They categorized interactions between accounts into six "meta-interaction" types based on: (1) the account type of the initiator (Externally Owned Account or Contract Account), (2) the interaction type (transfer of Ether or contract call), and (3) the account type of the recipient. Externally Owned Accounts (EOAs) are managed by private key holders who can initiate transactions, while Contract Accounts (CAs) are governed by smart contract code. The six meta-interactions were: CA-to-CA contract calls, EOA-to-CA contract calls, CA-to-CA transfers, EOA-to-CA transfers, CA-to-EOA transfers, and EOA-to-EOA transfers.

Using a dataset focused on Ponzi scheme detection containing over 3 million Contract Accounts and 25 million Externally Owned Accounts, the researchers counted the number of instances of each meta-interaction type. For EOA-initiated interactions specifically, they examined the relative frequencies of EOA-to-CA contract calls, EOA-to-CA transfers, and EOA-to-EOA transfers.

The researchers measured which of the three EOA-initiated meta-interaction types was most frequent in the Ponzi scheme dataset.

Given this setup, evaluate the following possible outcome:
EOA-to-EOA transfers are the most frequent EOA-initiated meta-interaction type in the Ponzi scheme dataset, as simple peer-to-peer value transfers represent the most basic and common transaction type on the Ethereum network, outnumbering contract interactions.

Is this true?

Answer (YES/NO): YES